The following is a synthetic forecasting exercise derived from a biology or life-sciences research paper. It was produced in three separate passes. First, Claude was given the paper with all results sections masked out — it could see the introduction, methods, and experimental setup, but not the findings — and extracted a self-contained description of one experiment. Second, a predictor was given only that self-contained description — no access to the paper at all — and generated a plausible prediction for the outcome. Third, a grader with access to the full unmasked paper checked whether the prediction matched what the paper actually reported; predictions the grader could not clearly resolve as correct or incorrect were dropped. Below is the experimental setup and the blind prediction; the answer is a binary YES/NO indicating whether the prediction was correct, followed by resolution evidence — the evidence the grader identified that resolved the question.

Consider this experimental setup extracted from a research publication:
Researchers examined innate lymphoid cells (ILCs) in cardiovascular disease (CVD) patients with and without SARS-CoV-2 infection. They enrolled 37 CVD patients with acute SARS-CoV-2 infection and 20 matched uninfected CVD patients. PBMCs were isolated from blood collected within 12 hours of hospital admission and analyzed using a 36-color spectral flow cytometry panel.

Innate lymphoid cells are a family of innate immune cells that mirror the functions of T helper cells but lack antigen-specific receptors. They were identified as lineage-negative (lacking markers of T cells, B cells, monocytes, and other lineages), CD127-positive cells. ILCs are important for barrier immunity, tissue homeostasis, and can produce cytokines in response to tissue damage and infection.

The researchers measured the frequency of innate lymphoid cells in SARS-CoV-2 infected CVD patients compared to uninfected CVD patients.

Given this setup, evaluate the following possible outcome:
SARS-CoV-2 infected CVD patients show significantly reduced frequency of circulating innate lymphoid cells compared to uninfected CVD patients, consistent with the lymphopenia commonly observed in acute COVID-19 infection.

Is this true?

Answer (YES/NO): YES